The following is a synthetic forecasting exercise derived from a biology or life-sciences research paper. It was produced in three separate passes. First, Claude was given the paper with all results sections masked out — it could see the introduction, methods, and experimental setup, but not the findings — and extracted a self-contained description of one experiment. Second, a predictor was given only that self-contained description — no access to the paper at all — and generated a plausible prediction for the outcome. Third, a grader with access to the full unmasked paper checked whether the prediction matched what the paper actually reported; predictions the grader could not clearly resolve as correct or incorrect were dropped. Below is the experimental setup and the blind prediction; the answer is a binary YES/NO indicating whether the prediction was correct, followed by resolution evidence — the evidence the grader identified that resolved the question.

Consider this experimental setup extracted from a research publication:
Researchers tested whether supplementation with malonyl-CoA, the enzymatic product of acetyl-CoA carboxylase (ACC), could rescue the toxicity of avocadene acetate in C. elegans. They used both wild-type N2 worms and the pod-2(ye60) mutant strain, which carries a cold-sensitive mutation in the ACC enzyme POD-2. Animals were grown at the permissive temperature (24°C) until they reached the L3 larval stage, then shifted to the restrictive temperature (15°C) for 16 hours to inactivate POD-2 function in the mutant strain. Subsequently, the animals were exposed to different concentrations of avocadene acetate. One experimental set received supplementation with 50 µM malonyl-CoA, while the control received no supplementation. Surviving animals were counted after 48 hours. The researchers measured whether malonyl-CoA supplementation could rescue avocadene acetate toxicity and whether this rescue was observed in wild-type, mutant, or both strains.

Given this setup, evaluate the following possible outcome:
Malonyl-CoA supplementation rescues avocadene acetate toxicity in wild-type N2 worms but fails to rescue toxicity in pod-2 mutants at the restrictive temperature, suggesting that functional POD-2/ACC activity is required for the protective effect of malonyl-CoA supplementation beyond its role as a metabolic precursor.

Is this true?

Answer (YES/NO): NO